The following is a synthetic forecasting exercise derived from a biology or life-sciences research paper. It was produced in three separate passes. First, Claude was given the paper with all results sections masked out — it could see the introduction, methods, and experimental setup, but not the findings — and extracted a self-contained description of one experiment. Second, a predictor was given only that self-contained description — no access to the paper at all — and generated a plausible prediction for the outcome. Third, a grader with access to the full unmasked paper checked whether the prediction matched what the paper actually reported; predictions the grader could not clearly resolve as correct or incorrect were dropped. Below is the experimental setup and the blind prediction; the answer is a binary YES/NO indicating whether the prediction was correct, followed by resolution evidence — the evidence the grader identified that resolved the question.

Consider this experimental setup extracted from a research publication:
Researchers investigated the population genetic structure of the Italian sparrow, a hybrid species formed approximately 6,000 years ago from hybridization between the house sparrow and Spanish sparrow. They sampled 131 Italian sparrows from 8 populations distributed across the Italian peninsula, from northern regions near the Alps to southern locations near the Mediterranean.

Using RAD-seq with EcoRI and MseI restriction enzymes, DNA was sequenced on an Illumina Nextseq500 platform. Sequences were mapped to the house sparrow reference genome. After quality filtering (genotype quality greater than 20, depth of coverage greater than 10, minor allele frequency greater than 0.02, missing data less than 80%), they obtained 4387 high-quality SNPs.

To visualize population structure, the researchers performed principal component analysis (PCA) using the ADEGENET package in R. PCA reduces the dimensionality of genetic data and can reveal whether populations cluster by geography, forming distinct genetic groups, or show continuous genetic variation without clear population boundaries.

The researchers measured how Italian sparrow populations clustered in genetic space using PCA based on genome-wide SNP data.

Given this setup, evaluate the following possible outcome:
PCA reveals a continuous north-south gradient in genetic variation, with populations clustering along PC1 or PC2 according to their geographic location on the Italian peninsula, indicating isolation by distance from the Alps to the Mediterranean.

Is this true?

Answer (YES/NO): NO